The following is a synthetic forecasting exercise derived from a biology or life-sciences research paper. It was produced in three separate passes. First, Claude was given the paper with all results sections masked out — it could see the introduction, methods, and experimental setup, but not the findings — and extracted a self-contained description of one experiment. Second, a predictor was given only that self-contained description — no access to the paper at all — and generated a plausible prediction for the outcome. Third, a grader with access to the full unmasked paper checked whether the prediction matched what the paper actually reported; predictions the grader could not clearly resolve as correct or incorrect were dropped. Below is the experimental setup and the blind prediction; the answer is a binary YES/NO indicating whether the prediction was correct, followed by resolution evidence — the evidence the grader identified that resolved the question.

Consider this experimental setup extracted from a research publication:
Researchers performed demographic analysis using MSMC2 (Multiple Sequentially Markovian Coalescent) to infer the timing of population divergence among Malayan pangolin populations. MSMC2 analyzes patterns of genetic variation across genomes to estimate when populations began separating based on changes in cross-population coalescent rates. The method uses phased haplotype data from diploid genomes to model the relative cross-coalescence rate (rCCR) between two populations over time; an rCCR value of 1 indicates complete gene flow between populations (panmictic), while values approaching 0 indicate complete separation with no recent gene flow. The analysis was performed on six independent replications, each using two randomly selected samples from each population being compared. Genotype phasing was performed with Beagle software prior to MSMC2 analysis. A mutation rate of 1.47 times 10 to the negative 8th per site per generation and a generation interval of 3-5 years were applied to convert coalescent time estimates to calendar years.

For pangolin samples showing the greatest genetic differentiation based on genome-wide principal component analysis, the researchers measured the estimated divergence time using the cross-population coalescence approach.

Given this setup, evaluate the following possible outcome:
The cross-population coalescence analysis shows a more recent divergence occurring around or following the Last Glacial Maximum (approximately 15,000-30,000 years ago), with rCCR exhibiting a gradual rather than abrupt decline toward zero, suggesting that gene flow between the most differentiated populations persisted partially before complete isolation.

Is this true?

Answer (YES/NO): NO